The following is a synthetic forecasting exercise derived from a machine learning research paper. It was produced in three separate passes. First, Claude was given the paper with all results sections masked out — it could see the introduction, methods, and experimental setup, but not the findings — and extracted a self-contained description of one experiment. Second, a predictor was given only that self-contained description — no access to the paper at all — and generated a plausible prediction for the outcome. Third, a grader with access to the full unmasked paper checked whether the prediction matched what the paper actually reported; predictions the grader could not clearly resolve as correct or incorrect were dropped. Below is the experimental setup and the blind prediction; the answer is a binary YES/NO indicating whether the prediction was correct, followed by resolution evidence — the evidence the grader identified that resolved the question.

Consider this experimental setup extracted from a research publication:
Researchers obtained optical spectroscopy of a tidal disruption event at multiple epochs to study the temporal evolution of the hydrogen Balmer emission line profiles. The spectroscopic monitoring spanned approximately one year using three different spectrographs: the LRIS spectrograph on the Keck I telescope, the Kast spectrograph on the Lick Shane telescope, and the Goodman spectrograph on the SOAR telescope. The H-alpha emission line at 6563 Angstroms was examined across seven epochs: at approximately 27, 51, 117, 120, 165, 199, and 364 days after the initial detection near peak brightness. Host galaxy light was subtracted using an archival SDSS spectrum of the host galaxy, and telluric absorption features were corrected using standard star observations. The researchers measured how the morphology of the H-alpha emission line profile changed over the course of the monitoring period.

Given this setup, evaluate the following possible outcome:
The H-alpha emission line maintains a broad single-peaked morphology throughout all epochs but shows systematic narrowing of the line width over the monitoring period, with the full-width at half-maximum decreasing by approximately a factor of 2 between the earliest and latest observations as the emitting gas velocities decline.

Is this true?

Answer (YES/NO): NO